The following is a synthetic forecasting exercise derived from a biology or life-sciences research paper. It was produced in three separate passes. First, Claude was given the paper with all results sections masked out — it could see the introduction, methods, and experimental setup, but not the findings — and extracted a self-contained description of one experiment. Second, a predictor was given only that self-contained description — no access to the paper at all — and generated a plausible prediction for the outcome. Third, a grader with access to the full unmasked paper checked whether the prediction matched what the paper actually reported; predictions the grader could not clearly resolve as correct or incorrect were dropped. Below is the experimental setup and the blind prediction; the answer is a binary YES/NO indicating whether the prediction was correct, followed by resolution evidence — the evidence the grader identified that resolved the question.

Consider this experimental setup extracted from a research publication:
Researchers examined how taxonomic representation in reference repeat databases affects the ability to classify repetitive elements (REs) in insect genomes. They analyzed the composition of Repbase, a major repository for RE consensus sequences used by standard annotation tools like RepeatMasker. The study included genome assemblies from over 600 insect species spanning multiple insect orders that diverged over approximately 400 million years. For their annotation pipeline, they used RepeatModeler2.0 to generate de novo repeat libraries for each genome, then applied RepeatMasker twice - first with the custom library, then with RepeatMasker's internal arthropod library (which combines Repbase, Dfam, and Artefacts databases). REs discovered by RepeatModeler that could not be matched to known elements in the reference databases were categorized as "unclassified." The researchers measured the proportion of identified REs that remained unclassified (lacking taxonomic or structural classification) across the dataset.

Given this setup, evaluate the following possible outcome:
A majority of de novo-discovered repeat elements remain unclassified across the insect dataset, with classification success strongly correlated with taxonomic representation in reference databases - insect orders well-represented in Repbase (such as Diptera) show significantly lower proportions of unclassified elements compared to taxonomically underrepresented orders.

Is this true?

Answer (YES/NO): NO